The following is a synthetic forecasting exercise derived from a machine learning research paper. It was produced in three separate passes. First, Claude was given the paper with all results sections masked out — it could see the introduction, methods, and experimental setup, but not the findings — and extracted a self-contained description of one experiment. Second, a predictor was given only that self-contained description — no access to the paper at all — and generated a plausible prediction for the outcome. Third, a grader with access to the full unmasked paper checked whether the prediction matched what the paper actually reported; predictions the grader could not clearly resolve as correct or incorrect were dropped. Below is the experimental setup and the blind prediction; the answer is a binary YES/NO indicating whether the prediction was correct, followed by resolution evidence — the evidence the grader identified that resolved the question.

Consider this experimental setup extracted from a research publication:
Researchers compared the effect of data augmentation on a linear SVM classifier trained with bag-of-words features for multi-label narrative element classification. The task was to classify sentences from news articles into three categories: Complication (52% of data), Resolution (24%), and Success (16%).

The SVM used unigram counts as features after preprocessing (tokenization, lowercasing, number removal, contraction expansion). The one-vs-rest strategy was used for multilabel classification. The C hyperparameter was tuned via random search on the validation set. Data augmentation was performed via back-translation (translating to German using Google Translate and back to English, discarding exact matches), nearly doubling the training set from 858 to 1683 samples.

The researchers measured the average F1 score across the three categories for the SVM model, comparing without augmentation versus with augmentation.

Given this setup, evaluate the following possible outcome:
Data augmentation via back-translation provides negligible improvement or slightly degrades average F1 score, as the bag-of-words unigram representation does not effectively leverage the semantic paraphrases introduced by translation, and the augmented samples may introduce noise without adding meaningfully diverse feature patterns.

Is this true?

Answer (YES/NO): YES